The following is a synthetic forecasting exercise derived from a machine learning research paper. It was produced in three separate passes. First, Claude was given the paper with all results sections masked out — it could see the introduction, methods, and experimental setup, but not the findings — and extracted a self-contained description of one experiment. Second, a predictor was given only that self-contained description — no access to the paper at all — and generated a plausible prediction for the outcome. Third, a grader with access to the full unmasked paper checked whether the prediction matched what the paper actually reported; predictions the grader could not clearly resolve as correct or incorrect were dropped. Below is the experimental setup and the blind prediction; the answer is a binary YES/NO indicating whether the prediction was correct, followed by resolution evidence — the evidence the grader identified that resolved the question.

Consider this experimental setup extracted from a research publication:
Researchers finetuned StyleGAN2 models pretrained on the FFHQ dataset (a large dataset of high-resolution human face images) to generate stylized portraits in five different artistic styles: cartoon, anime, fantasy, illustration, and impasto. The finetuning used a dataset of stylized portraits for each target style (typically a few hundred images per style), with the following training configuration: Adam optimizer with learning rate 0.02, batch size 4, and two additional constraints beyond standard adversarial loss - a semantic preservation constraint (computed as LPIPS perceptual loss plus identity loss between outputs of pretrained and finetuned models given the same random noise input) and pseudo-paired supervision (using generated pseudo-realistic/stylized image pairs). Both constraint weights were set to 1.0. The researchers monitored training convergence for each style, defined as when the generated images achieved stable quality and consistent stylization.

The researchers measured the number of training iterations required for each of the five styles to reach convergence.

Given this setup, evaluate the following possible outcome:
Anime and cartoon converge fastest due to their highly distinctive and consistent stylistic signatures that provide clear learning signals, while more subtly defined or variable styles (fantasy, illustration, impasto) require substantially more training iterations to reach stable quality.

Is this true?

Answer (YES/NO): NO